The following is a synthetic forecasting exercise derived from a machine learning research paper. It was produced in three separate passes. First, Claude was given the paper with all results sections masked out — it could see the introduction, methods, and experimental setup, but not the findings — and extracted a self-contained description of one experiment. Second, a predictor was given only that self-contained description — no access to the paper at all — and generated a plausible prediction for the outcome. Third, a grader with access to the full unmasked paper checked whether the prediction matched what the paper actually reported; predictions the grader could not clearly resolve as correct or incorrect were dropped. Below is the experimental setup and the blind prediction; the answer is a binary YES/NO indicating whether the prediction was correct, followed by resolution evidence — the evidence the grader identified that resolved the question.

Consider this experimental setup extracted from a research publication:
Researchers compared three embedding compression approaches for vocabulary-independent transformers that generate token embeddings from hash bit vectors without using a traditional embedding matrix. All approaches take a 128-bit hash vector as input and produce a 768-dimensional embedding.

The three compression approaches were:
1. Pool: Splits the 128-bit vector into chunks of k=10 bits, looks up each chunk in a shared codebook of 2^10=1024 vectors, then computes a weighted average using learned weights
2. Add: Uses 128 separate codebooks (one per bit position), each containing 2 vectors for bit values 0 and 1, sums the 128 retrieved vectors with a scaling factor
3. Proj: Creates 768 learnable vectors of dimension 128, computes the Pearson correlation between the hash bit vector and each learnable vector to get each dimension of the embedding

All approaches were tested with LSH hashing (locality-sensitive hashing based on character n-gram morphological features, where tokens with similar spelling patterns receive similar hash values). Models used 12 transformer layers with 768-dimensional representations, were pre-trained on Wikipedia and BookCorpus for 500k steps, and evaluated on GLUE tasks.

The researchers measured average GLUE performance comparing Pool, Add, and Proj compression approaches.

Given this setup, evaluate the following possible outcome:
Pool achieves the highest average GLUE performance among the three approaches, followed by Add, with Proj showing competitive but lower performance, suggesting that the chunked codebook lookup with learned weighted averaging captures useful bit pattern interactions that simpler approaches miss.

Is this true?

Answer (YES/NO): NO